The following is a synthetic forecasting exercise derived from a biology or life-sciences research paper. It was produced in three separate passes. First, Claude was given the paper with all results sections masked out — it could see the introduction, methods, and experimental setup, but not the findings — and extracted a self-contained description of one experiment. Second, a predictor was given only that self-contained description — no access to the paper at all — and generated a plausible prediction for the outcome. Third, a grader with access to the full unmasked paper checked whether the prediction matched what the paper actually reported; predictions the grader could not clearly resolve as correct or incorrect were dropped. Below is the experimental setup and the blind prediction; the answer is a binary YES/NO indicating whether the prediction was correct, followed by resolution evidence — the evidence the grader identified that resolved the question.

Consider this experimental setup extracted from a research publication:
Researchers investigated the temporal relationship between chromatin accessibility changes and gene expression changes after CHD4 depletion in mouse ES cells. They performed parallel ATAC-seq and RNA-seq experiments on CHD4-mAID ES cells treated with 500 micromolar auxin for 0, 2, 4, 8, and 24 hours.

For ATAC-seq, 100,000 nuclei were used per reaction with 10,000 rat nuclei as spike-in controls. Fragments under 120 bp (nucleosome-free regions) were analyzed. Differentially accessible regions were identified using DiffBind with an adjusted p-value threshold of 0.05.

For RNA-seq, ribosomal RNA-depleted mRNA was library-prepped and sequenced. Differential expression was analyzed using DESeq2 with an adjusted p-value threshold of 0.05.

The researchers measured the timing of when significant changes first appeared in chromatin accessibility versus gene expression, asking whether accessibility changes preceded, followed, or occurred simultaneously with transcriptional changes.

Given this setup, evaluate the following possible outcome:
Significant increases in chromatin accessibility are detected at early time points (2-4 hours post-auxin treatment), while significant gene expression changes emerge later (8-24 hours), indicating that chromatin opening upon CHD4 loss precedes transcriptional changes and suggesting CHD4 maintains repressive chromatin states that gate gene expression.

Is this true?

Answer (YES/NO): NO